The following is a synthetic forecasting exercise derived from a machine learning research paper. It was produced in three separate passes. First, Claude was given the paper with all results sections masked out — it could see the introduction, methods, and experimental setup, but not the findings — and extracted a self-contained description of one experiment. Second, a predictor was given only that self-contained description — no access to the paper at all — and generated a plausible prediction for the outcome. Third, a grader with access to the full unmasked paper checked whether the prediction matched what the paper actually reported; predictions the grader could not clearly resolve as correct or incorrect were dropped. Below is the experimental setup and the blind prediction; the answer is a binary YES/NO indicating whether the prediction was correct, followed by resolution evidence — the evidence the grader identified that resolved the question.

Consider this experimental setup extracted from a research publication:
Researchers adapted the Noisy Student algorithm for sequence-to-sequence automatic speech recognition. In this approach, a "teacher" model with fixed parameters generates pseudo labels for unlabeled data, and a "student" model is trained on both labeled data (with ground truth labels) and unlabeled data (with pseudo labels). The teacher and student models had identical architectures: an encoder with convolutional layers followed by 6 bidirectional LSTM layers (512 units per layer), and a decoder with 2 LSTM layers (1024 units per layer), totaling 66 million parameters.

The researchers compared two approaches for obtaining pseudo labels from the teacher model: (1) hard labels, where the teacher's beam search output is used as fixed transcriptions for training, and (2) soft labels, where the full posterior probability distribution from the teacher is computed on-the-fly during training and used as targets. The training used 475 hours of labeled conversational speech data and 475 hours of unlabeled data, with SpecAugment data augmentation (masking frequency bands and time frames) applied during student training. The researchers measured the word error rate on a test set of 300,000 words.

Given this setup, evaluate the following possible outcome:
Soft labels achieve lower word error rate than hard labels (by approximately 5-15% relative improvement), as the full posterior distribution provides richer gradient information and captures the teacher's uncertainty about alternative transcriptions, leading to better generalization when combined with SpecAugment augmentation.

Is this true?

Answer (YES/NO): NO